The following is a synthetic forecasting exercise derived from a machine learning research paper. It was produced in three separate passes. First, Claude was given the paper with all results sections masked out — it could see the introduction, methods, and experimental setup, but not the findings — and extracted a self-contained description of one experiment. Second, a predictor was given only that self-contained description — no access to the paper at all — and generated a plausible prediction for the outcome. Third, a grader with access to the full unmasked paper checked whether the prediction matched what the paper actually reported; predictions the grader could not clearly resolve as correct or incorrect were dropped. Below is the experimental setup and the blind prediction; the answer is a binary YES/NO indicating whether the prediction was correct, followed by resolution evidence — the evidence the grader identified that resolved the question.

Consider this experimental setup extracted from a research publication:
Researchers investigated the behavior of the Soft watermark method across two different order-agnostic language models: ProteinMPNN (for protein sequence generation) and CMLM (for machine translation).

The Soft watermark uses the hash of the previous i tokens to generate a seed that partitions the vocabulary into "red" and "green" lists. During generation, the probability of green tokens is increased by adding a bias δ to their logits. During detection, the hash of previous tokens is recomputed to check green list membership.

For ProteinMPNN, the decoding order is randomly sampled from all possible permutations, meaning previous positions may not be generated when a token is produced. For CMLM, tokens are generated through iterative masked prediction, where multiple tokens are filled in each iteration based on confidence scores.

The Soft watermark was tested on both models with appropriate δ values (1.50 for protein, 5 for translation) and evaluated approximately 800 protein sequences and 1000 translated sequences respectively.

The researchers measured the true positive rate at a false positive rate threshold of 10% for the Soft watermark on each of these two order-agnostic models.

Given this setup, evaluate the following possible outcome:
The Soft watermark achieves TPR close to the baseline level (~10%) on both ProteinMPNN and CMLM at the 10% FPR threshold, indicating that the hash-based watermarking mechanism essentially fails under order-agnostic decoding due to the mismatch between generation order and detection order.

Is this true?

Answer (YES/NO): NO